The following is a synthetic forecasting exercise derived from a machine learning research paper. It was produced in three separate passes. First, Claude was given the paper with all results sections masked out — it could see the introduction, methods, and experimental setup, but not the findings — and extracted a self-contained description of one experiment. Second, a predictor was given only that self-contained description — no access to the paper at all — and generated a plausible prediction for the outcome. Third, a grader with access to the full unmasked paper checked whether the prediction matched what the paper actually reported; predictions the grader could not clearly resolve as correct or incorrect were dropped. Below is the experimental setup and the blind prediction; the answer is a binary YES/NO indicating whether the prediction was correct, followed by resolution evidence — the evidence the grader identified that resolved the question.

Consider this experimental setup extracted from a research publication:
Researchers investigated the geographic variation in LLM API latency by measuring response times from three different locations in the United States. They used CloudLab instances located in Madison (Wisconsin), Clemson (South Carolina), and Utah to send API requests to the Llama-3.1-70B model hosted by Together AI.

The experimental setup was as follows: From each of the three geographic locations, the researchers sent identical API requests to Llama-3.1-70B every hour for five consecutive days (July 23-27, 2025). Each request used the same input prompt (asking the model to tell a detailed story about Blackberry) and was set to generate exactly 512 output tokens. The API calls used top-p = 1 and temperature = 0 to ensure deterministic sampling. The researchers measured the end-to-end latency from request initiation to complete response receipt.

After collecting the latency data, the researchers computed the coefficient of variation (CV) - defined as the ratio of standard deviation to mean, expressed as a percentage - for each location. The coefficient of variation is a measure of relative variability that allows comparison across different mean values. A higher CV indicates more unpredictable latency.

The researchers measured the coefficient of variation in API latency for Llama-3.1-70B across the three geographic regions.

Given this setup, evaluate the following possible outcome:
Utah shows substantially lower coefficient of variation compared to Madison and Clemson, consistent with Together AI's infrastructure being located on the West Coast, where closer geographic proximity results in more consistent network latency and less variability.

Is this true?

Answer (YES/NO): NO